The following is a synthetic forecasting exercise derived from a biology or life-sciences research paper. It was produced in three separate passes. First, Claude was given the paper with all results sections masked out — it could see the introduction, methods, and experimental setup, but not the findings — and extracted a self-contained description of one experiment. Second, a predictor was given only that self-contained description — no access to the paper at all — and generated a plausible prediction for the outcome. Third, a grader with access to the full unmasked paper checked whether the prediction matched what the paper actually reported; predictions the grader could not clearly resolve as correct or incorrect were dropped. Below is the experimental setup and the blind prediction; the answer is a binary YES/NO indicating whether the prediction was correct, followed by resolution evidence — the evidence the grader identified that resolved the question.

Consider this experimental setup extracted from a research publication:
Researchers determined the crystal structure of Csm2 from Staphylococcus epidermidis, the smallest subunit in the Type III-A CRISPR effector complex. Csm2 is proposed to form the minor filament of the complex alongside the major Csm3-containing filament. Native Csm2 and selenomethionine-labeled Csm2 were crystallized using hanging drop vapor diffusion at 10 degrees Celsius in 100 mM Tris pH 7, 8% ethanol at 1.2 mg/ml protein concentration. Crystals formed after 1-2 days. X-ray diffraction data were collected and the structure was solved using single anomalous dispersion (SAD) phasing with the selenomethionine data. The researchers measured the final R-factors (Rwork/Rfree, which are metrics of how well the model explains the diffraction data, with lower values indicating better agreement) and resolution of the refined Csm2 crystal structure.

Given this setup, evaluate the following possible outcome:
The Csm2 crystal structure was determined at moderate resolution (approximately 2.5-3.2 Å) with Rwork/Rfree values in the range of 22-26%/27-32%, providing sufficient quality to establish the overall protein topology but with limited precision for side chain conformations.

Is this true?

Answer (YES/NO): YES